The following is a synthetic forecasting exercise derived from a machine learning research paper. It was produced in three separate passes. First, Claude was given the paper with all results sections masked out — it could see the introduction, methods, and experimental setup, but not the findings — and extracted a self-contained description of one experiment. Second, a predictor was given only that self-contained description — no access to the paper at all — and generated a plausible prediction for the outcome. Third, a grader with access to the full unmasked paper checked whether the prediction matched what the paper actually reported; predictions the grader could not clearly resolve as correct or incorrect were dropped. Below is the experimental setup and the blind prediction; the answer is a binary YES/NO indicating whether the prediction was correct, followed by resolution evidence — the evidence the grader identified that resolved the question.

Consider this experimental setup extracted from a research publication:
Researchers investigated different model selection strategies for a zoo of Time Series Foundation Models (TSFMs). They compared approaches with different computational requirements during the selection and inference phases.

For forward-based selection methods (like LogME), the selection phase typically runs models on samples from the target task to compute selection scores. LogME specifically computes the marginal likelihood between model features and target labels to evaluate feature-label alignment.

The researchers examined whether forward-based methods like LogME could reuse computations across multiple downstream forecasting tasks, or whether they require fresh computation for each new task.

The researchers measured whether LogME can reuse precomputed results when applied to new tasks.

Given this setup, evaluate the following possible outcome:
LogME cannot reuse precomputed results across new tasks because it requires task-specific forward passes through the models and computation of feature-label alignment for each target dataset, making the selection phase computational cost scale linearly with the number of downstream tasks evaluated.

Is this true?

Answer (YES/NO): YES